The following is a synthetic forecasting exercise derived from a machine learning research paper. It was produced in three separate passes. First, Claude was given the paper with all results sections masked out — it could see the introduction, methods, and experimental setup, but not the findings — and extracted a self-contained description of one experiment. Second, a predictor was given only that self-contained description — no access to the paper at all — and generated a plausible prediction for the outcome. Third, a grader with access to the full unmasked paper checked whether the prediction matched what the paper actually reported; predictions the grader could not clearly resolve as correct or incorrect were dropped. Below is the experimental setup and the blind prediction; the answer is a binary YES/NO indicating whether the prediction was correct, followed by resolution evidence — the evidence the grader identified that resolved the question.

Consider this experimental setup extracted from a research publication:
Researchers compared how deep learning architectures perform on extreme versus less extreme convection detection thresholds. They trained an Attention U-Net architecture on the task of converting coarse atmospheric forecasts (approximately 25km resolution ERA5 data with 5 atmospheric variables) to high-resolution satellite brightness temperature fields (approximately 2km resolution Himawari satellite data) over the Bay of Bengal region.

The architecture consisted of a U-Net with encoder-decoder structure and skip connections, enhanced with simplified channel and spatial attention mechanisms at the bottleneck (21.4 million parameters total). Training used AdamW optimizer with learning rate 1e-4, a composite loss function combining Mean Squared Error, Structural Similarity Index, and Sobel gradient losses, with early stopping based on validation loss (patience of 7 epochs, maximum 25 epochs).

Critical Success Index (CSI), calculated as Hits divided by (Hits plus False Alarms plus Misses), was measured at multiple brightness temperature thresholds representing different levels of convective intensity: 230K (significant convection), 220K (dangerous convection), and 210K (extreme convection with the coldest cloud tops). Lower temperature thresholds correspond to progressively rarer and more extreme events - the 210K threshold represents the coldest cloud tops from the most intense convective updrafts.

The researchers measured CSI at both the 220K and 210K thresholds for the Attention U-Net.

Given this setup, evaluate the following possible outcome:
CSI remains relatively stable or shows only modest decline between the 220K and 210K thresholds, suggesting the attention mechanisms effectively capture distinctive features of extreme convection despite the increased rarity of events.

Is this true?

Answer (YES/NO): NO